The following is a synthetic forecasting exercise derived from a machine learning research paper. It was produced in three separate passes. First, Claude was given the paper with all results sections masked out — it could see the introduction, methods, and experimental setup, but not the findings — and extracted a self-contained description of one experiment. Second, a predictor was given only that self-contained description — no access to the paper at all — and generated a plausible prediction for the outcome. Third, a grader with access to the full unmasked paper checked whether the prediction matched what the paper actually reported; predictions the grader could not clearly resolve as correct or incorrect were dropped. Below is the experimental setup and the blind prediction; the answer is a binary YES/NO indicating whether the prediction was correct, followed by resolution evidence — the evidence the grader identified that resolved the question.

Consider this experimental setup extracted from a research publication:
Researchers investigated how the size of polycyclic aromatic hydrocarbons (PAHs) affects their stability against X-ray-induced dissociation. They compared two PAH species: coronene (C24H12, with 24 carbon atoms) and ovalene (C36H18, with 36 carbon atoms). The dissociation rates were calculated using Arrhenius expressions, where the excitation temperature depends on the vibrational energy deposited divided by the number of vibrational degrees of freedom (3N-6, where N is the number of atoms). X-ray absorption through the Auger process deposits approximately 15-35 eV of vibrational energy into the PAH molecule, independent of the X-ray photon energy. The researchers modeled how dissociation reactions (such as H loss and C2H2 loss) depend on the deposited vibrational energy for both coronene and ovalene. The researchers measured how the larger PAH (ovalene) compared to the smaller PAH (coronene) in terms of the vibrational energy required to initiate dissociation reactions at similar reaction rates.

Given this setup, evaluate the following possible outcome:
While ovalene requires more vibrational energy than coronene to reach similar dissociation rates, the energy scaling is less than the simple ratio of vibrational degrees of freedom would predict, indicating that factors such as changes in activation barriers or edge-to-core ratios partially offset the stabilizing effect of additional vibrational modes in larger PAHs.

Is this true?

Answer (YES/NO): NO